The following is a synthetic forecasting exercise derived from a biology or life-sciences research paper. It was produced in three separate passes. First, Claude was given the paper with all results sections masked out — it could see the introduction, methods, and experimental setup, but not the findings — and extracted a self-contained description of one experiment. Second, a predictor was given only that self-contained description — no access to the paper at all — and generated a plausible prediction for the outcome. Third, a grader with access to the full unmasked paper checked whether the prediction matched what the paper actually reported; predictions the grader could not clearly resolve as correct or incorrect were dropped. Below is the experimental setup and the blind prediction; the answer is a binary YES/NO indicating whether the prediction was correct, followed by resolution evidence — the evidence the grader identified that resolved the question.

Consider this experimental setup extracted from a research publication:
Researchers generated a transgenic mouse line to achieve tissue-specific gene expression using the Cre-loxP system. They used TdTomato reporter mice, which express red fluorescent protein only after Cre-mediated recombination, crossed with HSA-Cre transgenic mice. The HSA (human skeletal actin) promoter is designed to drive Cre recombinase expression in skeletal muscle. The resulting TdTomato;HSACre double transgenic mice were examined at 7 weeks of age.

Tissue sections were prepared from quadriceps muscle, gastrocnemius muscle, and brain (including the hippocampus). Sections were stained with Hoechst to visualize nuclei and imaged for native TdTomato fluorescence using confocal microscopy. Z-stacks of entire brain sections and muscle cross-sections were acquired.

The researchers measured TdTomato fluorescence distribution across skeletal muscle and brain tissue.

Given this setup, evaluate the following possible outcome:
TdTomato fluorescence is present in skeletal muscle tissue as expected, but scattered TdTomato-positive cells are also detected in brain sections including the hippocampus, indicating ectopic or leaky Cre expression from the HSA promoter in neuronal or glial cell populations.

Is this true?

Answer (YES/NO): NO